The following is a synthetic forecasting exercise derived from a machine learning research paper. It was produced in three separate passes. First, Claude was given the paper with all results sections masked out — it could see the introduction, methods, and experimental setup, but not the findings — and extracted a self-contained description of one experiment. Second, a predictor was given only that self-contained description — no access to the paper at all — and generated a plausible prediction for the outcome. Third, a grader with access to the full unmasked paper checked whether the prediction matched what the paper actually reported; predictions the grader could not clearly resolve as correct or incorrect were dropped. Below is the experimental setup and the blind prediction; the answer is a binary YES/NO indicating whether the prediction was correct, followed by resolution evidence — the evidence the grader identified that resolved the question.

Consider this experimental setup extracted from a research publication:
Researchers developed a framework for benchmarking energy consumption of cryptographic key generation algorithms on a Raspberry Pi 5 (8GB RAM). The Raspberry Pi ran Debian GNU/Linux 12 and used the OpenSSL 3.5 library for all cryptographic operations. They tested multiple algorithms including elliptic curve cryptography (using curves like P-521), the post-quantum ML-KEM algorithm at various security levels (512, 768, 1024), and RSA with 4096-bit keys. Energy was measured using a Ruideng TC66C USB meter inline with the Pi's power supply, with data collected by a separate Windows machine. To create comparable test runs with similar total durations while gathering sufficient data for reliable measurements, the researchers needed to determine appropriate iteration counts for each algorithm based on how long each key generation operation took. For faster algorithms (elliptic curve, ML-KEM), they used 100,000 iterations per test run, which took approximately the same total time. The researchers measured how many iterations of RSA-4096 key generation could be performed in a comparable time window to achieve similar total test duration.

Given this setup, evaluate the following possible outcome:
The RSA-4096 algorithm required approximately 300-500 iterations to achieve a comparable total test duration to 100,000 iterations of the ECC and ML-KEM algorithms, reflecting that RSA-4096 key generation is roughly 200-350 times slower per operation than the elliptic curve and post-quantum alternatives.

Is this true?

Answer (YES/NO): NO